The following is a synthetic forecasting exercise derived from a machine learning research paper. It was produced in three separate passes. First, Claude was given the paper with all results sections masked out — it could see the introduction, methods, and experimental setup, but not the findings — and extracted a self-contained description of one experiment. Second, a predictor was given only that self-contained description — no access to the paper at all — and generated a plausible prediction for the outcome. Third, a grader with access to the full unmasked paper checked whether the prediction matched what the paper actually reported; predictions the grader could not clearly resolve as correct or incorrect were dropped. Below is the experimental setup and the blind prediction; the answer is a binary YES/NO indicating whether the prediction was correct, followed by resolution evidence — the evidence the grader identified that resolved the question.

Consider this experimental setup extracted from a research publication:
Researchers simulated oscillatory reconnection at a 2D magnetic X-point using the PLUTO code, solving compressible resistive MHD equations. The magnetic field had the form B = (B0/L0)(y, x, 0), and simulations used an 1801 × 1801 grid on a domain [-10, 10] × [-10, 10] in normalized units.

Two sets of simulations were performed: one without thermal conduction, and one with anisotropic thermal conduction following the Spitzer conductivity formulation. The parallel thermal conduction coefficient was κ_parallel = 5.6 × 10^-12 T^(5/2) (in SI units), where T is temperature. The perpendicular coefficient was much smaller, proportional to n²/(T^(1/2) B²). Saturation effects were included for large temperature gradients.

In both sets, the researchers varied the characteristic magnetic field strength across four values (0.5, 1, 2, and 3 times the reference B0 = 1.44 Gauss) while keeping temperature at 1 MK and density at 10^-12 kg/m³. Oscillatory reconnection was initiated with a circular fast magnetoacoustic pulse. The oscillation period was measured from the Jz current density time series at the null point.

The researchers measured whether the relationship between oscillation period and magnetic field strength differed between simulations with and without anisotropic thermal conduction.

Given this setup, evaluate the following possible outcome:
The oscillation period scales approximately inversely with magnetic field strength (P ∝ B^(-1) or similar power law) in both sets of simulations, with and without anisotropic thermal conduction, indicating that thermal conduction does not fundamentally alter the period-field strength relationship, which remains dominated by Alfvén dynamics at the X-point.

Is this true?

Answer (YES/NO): YES